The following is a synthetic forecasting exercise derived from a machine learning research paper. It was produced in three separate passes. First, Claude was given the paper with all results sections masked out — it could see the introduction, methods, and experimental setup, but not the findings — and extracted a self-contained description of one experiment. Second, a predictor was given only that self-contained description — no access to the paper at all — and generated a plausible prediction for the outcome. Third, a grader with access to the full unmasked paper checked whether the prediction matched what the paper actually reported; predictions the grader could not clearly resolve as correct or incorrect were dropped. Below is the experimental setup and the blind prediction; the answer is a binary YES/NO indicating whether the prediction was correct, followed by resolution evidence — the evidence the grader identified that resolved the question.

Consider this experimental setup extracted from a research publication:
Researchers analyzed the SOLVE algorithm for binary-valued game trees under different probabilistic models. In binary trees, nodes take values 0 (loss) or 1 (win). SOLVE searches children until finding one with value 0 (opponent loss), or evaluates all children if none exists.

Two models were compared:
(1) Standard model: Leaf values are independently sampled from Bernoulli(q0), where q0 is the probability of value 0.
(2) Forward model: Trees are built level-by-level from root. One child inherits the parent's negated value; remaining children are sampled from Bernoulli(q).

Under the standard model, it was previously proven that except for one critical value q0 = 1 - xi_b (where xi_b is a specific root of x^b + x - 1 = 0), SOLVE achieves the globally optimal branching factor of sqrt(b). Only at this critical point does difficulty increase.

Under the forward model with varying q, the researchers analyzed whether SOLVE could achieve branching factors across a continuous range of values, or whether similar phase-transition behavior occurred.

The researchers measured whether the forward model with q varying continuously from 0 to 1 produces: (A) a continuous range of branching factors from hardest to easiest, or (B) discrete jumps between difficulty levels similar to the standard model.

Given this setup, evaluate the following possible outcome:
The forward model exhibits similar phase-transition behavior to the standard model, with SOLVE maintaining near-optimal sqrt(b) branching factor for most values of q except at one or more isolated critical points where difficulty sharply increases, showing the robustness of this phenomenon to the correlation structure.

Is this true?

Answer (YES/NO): NO